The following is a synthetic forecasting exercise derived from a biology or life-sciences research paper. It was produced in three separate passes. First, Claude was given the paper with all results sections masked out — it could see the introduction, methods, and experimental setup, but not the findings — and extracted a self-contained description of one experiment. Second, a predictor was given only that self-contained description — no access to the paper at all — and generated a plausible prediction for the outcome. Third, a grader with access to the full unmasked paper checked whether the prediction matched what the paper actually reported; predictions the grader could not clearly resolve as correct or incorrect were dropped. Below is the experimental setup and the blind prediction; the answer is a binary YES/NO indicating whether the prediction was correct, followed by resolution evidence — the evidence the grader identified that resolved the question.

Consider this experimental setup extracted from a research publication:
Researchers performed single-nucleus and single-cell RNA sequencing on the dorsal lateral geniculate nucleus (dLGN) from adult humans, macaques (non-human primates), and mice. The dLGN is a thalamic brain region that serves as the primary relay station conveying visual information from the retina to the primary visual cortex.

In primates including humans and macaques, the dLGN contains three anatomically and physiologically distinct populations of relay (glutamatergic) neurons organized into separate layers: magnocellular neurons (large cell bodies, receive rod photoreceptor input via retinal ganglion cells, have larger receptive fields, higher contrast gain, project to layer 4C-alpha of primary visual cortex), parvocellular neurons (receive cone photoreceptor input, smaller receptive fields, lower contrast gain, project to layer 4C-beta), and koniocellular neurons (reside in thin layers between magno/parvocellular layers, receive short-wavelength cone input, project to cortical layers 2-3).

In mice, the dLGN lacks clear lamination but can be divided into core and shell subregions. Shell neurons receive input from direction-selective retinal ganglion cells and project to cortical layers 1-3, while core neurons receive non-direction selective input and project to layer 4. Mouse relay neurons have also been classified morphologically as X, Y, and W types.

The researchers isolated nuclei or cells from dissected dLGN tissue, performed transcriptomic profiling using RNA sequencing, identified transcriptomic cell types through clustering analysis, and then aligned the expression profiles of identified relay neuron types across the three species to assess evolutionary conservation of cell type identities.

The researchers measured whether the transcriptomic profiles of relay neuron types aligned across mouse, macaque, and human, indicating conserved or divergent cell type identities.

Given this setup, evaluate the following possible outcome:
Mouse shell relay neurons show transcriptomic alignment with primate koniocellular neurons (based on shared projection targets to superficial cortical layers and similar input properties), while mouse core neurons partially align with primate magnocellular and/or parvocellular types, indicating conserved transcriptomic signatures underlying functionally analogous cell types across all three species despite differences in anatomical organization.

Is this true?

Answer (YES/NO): NO